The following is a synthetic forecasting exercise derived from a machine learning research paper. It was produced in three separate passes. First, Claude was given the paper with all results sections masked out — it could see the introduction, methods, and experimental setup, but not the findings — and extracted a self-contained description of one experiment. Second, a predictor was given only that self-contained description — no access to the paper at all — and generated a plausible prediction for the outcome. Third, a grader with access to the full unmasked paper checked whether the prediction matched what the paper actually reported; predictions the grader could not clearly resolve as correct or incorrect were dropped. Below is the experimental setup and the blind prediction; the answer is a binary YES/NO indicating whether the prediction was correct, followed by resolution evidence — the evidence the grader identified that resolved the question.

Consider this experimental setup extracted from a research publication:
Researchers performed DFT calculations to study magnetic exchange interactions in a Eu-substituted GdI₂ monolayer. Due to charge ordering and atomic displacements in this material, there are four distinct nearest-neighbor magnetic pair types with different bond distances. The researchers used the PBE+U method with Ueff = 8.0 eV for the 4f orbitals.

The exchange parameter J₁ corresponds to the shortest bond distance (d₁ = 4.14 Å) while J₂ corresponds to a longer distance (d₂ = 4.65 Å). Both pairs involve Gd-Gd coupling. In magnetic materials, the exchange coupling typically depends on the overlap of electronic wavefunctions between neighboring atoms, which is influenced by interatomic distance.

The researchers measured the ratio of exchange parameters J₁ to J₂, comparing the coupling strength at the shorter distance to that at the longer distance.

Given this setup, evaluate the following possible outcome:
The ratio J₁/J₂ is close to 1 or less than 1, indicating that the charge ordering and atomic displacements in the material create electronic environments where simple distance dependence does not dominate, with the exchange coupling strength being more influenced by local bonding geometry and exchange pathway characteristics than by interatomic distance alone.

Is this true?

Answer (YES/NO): NO